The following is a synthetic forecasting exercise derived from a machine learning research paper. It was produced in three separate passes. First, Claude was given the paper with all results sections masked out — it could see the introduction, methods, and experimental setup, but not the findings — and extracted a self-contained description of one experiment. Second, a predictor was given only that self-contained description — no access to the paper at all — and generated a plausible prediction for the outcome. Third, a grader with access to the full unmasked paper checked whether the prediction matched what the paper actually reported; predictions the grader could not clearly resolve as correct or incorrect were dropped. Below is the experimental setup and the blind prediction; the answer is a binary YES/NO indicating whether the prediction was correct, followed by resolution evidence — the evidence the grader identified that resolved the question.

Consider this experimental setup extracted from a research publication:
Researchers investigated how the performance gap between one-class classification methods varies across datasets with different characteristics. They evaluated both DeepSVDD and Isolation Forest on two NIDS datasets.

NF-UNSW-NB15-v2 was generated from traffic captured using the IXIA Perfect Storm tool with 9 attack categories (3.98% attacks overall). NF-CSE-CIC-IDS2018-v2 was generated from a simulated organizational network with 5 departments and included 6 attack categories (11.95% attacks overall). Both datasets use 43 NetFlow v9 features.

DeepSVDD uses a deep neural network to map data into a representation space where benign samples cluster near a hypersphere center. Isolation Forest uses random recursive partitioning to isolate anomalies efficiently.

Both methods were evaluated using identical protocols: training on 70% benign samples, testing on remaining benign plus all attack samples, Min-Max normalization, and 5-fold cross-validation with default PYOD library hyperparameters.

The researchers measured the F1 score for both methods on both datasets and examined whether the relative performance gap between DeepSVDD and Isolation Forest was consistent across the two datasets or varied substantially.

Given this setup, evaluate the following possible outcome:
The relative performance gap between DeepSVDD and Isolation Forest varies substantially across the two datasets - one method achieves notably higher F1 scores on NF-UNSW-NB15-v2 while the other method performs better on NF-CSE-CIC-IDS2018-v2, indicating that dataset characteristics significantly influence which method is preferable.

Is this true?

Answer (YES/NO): NO